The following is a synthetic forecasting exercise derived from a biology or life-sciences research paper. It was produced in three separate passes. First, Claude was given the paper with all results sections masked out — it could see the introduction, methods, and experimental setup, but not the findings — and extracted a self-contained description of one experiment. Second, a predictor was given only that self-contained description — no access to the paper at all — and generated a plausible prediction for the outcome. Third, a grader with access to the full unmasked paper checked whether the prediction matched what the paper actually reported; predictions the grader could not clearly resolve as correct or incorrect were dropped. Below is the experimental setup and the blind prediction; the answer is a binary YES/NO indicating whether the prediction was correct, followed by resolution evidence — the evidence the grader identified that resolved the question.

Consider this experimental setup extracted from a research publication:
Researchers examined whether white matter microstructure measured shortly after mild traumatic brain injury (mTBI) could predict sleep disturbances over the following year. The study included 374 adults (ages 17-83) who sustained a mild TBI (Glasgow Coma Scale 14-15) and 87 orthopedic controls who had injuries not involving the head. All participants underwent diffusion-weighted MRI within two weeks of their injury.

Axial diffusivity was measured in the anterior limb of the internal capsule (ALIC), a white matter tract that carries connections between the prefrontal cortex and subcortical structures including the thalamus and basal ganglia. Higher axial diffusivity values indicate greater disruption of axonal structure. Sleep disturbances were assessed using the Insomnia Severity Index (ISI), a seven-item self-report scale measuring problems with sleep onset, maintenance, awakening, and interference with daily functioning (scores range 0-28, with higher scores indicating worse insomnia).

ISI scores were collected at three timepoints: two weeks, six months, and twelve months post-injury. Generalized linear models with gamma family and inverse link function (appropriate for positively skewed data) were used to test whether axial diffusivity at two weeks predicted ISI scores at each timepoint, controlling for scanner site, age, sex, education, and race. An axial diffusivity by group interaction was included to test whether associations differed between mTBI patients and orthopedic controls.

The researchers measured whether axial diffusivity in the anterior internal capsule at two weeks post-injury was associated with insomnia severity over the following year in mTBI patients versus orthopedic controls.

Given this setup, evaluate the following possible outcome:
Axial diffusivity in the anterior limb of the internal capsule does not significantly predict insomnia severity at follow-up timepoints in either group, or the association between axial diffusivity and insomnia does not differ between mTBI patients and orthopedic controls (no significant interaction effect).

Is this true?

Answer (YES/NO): NO